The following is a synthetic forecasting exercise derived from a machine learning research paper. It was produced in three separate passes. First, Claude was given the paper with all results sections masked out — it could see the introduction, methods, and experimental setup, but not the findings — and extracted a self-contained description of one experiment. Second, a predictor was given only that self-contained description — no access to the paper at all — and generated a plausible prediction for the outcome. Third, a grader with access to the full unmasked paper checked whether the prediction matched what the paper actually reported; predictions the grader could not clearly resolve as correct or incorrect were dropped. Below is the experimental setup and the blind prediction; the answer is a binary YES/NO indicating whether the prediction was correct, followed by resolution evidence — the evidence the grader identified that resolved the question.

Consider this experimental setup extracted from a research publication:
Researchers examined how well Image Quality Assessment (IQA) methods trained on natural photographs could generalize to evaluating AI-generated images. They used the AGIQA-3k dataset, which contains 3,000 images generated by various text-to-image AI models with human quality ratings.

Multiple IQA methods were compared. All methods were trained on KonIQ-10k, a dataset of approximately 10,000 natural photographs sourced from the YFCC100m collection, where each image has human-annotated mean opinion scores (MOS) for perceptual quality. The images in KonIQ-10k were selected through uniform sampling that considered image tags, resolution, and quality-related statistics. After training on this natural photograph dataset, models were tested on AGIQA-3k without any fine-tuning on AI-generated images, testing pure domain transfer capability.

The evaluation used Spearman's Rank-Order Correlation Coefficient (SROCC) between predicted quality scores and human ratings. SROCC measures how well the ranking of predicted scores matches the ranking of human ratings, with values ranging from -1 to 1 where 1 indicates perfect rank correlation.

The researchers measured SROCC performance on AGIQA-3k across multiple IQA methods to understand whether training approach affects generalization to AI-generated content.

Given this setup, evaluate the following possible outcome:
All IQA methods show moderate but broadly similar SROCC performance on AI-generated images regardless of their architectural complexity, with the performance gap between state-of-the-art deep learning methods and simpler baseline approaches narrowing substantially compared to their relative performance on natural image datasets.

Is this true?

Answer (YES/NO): NO